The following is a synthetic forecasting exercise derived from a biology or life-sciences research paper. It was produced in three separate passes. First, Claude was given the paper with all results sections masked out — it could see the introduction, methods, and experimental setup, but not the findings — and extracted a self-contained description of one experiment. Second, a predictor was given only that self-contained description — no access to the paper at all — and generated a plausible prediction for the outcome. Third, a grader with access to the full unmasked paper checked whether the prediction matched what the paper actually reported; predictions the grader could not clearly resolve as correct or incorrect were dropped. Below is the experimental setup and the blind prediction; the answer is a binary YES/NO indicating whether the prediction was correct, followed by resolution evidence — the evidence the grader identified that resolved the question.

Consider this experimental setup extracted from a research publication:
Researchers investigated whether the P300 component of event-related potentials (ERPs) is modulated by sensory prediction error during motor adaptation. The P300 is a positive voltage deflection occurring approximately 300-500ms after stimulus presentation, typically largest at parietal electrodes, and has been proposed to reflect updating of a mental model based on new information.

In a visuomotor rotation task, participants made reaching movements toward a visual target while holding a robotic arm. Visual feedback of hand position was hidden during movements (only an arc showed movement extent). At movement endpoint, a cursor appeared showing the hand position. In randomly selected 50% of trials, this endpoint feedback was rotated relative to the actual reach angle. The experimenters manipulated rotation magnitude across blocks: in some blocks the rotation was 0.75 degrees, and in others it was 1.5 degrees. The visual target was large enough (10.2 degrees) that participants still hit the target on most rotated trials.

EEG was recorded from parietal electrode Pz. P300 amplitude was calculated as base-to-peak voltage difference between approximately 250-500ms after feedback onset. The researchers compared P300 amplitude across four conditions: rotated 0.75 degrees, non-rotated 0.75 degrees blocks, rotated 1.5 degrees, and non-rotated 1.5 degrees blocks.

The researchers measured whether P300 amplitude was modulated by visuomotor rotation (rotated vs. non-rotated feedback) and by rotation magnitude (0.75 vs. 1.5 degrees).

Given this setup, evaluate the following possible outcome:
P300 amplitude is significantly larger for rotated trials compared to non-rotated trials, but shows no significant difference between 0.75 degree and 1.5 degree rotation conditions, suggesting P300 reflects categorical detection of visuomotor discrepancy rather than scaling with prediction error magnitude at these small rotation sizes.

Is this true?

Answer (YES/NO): NO